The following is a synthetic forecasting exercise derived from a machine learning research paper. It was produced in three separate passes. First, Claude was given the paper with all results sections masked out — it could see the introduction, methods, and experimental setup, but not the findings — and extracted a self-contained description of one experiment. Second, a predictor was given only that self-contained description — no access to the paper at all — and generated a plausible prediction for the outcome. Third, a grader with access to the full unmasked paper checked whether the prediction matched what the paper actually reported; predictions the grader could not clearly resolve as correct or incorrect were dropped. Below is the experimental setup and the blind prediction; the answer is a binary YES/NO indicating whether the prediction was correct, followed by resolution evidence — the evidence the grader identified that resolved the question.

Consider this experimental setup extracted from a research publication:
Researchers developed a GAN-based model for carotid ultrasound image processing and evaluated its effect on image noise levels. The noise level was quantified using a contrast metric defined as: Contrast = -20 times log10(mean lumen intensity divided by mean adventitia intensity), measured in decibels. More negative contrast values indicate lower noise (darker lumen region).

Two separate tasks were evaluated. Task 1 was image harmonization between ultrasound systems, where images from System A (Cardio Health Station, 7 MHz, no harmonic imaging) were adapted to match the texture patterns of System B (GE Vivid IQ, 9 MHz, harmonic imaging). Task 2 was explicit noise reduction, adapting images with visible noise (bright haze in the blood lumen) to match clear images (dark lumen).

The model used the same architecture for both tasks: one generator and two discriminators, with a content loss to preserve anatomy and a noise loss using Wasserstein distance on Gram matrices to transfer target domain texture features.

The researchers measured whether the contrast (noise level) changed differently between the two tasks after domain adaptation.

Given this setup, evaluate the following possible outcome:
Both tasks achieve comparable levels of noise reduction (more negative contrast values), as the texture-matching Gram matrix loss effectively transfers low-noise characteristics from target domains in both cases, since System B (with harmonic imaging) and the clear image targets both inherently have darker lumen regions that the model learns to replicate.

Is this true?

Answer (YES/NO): NO